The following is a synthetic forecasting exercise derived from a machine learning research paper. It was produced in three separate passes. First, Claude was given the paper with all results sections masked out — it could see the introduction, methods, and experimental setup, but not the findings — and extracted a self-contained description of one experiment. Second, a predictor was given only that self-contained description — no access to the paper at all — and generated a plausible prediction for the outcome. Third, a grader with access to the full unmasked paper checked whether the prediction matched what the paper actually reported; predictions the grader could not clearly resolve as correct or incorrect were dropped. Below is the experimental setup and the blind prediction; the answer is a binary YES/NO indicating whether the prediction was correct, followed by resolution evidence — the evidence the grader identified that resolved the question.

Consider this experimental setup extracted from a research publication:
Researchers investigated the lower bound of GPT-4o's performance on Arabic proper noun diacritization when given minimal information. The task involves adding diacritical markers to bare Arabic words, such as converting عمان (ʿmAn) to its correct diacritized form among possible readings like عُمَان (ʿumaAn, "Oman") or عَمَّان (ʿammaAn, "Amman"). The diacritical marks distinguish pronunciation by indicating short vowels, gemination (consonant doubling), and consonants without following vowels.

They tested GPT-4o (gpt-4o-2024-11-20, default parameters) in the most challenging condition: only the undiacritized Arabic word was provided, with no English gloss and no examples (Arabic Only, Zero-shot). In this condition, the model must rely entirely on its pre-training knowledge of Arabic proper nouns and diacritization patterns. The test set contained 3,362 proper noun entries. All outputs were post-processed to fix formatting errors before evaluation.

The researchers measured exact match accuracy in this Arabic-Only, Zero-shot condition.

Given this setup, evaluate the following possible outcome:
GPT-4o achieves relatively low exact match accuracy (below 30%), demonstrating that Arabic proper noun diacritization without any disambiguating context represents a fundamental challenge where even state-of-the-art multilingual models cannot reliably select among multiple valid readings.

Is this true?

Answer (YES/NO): NO